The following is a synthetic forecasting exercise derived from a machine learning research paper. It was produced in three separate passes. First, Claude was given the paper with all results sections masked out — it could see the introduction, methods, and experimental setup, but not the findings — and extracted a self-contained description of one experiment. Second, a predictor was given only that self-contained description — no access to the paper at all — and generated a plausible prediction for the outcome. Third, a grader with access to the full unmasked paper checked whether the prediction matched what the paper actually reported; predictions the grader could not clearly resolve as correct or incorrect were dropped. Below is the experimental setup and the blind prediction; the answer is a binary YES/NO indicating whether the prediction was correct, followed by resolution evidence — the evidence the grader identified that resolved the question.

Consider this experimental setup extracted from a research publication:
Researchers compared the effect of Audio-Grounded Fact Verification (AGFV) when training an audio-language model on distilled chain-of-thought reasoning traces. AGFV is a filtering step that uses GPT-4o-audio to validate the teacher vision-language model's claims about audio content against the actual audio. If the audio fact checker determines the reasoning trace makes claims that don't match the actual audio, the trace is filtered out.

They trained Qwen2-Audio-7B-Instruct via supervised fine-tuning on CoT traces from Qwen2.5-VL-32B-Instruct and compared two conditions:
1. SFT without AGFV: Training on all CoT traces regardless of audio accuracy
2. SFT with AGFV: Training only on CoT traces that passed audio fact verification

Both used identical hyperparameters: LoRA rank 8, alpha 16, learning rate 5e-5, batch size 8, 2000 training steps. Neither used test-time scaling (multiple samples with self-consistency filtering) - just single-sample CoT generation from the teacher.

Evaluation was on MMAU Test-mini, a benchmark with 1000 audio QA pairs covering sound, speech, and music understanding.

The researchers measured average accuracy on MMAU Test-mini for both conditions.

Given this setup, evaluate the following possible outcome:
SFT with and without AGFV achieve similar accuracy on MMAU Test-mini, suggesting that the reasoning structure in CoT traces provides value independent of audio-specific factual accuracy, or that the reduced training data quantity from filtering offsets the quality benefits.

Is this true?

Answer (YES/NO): NO